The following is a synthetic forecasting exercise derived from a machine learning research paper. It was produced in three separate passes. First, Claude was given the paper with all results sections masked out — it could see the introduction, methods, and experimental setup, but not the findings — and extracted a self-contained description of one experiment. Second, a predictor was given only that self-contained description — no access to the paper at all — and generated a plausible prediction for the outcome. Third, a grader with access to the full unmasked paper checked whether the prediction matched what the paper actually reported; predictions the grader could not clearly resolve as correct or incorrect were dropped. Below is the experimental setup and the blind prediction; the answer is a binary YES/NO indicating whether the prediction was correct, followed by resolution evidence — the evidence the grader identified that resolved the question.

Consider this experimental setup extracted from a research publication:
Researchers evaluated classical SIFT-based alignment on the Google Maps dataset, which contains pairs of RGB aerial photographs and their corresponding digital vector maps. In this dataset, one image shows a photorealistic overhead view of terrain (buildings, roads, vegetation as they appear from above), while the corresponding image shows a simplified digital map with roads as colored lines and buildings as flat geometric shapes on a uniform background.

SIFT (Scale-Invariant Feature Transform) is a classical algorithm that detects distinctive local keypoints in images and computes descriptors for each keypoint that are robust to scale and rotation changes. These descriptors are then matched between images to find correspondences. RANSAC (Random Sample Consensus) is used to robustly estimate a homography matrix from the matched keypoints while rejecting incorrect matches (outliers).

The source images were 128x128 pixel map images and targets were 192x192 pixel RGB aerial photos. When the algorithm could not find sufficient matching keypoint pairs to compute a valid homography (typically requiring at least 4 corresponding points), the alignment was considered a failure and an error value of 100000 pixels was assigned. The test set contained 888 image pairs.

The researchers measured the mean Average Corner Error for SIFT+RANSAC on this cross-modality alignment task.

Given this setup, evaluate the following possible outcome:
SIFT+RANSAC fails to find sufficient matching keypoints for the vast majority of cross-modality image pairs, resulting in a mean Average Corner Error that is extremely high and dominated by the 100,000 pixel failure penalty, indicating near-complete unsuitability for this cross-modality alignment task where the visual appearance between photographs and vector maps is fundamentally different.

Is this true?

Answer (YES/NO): NO